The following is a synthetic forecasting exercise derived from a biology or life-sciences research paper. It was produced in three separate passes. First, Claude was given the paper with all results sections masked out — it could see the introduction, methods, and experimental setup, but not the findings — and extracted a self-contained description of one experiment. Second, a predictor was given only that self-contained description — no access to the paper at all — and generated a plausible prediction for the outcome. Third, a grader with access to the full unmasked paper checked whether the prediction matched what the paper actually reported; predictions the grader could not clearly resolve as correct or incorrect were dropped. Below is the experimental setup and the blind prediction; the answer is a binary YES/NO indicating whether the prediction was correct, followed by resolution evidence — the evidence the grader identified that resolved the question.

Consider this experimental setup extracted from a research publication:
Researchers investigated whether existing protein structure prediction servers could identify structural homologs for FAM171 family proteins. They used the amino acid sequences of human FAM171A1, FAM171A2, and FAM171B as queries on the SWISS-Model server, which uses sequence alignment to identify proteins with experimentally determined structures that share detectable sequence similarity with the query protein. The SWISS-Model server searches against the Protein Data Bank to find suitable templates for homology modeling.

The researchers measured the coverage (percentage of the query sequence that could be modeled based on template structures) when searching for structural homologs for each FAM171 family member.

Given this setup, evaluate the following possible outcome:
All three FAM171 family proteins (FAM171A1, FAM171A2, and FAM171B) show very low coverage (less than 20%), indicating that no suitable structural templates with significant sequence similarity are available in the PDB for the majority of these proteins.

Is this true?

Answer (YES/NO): YES